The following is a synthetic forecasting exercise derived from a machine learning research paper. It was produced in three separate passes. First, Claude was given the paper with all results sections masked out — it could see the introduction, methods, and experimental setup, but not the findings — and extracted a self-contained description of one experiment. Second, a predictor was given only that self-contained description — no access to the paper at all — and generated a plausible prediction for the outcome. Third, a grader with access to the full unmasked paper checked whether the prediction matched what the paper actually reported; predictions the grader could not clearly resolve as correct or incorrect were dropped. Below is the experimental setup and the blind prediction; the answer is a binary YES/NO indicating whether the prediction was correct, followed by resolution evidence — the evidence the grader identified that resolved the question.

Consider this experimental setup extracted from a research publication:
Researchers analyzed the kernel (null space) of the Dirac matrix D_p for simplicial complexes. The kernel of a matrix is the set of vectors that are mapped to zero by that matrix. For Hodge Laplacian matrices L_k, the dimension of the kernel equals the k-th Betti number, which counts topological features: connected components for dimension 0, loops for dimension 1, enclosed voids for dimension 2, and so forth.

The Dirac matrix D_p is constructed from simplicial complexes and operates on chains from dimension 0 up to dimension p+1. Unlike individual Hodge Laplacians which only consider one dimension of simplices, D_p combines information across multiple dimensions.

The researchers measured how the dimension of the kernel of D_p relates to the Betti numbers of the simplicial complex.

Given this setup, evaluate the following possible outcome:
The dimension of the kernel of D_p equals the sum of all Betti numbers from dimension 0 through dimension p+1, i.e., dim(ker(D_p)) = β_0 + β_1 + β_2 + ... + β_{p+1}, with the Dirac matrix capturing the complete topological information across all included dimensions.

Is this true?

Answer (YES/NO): NO